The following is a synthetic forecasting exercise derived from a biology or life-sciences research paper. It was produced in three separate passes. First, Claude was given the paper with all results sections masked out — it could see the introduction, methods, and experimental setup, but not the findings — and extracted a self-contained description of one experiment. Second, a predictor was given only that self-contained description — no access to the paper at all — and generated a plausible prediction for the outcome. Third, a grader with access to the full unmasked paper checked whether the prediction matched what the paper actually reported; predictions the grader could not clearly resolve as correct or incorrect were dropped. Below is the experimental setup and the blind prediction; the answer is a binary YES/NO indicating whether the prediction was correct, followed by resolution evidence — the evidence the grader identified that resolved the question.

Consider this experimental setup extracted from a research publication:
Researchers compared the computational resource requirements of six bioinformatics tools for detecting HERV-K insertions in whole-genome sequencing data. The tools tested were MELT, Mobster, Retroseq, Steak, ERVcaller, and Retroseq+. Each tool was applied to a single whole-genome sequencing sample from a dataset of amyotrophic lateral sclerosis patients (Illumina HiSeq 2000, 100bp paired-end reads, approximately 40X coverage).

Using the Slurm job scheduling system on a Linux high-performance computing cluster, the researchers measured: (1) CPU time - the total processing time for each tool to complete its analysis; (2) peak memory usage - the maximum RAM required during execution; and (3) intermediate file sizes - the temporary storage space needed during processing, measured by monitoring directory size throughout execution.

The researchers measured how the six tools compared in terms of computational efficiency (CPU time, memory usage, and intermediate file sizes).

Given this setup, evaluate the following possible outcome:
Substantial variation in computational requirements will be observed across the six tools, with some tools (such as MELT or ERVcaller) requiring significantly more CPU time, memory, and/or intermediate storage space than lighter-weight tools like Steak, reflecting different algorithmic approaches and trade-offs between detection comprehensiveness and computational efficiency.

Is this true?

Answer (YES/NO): NO